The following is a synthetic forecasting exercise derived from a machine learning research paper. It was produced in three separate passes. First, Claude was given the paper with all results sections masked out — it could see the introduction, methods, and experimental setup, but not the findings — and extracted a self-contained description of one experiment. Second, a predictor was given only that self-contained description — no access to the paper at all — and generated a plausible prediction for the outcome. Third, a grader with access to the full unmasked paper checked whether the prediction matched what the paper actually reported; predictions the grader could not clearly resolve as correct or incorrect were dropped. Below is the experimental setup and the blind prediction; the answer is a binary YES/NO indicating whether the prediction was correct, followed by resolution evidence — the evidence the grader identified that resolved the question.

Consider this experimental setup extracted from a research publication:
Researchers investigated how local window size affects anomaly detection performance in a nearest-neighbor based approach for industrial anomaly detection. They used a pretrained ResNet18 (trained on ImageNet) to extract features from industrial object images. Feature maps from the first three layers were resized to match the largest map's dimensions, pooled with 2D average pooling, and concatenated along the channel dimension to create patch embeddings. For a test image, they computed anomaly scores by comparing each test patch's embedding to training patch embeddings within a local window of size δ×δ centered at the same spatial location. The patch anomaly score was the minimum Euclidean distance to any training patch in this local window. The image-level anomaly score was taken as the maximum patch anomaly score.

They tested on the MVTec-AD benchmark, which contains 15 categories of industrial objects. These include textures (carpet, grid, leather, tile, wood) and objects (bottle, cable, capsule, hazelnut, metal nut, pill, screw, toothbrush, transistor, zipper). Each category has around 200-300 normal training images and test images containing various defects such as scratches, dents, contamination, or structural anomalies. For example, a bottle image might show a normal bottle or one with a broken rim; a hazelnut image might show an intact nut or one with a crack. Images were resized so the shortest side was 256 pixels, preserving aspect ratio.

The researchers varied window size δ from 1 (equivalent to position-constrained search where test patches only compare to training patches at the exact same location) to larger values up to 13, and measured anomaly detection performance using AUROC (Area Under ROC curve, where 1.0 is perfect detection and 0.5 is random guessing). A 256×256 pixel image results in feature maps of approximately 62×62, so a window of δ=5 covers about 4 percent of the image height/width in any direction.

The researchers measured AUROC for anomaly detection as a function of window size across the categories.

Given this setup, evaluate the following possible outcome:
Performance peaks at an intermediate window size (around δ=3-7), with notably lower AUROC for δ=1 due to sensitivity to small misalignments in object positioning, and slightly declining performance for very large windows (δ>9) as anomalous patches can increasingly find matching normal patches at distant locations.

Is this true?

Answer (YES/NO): NO